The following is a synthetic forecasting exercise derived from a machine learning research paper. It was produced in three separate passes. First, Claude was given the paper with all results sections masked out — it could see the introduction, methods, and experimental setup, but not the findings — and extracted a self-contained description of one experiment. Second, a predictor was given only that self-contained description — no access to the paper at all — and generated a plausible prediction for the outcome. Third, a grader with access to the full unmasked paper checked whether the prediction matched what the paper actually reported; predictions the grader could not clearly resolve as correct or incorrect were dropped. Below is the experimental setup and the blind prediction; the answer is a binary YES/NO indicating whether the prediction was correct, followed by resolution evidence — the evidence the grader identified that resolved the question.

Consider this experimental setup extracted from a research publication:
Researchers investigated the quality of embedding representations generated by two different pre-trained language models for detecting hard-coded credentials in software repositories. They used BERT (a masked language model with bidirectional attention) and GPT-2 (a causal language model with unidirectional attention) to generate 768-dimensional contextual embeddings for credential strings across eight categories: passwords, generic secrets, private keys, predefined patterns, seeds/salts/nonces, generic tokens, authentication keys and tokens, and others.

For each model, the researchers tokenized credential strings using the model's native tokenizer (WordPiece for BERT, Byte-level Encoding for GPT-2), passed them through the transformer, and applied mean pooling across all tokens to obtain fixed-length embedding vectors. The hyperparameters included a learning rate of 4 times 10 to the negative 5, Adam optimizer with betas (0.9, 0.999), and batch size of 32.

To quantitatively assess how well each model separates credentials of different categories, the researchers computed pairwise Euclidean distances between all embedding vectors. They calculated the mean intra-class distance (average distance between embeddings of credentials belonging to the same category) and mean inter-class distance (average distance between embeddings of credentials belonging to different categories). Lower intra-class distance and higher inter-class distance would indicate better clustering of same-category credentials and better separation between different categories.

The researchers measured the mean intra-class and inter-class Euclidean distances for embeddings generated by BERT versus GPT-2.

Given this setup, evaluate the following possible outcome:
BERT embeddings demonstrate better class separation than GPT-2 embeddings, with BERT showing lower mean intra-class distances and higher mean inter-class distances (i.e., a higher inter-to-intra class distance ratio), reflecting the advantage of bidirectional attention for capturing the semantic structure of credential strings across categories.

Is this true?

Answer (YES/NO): NO